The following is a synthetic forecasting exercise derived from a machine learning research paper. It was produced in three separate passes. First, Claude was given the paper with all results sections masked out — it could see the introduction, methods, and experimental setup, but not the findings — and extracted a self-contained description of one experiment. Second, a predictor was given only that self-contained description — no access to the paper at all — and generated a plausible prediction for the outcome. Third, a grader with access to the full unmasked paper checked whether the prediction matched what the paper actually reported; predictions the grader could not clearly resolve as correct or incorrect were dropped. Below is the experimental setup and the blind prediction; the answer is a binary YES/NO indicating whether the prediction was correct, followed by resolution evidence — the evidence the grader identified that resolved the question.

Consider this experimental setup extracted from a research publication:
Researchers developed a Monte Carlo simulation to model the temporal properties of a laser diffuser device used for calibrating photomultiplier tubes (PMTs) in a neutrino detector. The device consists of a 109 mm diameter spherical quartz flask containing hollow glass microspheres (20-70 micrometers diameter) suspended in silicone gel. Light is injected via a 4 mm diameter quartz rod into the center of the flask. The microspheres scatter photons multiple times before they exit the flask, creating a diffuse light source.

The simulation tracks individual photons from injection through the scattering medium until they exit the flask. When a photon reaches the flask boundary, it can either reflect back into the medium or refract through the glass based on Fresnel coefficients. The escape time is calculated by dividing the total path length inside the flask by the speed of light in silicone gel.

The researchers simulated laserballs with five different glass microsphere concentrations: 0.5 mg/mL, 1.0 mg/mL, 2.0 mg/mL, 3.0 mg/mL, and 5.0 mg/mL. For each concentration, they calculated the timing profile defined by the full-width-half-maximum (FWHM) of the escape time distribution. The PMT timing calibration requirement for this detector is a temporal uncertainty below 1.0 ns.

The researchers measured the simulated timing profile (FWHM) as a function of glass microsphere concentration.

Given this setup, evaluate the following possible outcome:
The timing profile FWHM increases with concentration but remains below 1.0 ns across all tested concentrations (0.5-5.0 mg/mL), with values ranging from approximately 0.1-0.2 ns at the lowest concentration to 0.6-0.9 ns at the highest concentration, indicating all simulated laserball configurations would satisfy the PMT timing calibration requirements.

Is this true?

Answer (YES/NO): NO